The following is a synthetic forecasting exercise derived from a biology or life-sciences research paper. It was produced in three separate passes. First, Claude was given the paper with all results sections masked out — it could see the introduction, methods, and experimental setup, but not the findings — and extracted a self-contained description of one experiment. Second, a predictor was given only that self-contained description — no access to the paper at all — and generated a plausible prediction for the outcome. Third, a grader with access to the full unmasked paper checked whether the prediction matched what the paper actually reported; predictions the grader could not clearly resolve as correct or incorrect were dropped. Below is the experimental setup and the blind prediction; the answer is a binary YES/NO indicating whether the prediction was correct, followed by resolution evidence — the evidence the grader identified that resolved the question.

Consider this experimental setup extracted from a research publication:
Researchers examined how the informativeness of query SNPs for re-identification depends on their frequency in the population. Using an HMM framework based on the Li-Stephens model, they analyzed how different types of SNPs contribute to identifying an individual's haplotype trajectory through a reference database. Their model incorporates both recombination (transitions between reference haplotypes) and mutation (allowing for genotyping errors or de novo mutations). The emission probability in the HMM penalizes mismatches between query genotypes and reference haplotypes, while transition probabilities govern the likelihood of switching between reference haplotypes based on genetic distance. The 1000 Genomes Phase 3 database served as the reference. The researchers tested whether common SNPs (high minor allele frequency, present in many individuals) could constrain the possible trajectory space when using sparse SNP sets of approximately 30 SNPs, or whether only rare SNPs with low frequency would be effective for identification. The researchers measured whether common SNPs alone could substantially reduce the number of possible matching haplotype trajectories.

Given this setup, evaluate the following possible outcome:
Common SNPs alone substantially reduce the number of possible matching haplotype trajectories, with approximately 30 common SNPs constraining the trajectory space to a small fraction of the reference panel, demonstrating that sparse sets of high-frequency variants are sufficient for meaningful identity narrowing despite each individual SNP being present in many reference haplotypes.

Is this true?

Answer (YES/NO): YES